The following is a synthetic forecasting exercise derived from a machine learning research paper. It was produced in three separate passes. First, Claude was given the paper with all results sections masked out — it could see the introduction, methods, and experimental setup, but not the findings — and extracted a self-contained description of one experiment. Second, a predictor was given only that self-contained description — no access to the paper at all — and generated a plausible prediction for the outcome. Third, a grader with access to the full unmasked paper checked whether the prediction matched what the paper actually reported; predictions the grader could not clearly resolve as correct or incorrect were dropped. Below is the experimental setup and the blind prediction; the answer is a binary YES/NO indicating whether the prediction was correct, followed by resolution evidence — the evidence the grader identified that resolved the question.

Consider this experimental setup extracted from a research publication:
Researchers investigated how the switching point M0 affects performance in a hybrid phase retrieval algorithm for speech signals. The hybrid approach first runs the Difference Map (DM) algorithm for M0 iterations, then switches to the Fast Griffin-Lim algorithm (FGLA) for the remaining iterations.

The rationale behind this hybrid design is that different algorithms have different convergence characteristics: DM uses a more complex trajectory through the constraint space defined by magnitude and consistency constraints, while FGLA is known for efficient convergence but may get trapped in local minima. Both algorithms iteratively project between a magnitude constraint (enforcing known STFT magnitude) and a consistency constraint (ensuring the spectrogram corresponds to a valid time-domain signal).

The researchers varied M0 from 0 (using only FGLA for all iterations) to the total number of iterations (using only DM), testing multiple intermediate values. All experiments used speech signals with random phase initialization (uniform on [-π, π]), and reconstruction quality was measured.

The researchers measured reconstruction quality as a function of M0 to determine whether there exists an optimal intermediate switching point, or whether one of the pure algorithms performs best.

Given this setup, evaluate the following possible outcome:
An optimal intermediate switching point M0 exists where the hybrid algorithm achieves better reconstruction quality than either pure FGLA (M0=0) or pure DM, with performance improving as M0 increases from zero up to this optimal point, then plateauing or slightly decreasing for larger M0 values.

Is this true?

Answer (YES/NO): YES